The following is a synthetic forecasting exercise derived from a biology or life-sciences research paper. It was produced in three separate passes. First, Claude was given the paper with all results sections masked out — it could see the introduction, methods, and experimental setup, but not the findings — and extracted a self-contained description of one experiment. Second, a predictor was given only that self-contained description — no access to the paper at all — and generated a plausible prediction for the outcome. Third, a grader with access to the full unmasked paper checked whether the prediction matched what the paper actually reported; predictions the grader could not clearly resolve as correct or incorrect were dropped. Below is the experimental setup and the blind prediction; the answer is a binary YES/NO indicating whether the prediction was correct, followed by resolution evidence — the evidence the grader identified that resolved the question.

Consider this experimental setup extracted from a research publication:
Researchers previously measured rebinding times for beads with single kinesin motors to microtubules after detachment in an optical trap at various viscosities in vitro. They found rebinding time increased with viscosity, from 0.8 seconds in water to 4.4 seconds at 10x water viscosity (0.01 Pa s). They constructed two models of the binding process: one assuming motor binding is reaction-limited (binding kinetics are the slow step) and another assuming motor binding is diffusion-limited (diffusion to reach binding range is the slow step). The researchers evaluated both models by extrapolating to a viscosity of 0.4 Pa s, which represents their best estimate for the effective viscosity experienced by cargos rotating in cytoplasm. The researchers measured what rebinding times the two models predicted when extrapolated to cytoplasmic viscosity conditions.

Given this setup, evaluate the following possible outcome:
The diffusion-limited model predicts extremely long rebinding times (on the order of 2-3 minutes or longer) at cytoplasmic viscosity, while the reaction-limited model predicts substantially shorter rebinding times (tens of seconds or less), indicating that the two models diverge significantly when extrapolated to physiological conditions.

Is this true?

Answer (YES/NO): NO